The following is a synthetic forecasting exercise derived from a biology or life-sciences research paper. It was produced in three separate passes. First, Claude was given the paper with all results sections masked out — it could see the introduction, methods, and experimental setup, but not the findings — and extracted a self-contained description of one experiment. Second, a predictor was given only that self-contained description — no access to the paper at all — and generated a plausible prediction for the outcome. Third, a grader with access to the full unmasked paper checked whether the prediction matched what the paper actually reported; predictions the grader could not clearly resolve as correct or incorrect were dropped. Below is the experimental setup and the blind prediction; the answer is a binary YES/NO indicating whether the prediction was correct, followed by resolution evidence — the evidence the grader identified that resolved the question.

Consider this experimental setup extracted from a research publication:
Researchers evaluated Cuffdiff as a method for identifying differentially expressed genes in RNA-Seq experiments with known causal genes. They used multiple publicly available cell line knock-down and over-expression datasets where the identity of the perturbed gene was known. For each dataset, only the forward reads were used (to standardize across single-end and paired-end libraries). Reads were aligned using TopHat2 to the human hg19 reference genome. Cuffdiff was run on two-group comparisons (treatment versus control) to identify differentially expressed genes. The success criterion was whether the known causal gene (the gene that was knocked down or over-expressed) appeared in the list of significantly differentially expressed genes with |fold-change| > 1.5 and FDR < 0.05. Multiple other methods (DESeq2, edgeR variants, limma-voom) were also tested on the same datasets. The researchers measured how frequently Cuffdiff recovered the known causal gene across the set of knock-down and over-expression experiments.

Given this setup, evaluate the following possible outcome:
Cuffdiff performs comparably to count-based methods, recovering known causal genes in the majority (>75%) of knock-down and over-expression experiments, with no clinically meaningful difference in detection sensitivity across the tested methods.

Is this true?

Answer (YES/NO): NO